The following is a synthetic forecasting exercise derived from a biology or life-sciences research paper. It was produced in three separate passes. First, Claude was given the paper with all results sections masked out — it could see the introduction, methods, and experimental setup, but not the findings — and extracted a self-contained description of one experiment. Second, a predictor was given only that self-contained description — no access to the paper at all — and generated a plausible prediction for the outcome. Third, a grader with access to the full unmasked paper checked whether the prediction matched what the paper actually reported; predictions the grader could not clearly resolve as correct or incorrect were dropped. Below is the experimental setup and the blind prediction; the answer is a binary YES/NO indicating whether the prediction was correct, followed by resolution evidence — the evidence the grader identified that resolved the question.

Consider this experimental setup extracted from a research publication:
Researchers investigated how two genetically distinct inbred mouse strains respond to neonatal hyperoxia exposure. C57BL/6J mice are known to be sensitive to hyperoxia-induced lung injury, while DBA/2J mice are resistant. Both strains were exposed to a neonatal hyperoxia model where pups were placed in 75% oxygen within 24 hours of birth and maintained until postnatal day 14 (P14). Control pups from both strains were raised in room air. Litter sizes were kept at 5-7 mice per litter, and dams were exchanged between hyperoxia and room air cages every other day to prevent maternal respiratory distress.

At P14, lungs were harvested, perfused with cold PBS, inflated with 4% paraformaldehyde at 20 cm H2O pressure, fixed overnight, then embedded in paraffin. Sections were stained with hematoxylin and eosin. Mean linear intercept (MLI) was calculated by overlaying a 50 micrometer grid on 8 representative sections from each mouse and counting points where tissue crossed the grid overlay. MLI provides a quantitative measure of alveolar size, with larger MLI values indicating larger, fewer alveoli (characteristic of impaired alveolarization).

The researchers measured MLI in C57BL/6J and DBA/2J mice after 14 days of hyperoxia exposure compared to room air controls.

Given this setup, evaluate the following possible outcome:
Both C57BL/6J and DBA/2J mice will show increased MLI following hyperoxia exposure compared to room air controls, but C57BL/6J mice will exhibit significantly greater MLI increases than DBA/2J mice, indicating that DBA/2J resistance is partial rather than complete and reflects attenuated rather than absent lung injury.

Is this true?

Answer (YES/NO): NO